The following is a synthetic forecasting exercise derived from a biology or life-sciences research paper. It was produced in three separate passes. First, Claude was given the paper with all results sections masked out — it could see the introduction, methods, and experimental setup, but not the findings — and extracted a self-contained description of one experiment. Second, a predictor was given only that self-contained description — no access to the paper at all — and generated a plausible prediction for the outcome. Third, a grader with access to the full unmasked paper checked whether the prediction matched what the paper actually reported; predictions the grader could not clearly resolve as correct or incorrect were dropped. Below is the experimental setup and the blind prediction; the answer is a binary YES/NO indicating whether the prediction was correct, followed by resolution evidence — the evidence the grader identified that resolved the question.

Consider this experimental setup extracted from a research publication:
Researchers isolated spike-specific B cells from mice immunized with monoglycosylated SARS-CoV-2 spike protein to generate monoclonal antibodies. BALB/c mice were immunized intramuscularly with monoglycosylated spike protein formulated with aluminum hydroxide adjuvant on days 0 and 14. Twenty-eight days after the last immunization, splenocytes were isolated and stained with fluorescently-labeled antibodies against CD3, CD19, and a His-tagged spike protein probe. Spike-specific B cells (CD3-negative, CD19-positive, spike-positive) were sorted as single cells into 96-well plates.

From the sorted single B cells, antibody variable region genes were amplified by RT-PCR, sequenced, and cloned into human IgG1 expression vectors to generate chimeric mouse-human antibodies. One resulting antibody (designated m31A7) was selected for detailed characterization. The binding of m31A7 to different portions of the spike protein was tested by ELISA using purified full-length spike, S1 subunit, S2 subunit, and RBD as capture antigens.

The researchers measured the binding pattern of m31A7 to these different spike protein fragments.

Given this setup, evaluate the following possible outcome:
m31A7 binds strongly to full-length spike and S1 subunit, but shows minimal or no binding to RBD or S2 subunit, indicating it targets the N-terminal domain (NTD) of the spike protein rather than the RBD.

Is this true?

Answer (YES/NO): NO